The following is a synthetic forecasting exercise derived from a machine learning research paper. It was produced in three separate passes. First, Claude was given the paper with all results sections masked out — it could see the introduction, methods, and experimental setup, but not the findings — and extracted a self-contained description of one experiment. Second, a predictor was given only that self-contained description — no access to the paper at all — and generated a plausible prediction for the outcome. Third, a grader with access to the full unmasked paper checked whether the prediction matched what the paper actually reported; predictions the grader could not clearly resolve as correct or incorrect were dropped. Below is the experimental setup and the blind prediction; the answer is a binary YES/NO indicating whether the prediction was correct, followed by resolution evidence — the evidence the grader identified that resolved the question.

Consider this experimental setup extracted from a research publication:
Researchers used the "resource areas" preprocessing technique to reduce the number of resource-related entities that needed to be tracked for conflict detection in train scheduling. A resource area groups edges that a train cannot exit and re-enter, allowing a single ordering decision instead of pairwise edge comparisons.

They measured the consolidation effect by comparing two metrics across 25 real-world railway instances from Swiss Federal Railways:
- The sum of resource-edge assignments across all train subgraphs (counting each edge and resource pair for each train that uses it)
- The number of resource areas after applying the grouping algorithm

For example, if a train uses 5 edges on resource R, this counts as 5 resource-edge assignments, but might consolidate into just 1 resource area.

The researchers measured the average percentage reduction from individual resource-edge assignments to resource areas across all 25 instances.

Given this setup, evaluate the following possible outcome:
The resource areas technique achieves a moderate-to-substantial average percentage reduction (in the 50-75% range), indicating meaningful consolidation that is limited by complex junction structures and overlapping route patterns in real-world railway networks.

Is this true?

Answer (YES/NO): NO